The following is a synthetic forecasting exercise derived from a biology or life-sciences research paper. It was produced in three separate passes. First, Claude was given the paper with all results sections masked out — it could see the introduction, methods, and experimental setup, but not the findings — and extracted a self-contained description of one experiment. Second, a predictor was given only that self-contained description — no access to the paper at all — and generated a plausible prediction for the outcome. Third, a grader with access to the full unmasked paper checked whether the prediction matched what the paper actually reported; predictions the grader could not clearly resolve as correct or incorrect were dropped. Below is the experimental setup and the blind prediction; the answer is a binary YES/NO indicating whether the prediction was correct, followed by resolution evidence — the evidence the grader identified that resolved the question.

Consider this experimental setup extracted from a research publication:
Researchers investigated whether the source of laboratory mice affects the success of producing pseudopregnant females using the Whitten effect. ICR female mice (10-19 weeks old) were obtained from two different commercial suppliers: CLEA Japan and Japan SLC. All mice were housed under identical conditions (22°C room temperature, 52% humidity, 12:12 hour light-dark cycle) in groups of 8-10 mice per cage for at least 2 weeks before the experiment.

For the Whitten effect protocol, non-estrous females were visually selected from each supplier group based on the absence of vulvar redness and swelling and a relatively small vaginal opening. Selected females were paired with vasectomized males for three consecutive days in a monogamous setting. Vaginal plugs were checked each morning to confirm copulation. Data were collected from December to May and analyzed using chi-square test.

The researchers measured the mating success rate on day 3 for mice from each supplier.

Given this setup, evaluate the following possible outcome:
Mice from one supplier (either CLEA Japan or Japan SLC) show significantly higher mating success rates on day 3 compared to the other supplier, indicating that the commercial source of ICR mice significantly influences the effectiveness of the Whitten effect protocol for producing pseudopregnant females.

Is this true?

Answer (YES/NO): NO